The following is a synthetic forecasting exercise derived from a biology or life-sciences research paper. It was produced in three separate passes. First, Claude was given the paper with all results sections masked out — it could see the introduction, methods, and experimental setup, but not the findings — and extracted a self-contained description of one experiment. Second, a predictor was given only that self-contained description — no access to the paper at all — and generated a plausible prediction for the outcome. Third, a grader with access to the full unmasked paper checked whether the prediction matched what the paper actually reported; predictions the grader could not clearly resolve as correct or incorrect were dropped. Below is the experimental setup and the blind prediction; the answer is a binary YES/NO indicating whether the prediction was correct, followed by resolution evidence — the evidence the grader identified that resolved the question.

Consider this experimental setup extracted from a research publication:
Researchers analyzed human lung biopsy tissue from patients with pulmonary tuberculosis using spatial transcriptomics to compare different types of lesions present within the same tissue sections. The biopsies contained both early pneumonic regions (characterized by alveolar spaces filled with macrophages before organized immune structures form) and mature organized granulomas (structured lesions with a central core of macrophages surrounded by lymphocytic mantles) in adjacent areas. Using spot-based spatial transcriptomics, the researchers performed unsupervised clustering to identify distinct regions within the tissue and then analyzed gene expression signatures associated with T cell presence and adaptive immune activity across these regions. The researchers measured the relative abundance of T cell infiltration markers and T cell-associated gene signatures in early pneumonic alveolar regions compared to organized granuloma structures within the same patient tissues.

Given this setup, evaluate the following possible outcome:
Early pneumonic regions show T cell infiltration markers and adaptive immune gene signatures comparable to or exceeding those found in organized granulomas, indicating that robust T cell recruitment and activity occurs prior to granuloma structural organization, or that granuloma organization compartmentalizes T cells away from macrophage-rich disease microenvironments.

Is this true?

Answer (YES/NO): NO